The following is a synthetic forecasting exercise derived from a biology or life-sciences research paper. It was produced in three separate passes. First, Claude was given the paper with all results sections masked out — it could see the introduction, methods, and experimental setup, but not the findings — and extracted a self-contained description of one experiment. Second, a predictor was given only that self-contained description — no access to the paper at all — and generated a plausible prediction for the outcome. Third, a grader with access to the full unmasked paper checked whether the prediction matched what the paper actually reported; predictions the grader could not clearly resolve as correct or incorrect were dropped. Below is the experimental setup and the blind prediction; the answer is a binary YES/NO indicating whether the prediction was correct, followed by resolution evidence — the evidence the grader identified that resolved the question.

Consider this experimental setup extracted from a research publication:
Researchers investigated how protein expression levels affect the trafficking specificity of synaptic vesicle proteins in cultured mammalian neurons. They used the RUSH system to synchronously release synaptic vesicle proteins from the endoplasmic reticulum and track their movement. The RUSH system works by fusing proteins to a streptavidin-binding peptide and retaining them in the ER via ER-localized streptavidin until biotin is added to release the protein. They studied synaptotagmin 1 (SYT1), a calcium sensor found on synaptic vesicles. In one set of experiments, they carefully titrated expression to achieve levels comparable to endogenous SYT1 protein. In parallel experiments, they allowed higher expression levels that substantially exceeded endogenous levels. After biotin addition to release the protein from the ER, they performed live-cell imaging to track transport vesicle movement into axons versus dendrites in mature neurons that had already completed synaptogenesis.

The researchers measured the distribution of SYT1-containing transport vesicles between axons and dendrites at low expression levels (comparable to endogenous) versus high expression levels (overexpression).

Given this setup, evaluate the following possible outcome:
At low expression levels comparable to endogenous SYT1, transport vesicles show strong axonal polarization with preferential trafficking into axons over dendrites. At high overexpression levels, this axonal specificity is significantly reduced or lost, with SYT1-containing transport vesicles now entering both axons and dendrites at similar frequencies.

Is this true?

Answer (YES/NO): YES